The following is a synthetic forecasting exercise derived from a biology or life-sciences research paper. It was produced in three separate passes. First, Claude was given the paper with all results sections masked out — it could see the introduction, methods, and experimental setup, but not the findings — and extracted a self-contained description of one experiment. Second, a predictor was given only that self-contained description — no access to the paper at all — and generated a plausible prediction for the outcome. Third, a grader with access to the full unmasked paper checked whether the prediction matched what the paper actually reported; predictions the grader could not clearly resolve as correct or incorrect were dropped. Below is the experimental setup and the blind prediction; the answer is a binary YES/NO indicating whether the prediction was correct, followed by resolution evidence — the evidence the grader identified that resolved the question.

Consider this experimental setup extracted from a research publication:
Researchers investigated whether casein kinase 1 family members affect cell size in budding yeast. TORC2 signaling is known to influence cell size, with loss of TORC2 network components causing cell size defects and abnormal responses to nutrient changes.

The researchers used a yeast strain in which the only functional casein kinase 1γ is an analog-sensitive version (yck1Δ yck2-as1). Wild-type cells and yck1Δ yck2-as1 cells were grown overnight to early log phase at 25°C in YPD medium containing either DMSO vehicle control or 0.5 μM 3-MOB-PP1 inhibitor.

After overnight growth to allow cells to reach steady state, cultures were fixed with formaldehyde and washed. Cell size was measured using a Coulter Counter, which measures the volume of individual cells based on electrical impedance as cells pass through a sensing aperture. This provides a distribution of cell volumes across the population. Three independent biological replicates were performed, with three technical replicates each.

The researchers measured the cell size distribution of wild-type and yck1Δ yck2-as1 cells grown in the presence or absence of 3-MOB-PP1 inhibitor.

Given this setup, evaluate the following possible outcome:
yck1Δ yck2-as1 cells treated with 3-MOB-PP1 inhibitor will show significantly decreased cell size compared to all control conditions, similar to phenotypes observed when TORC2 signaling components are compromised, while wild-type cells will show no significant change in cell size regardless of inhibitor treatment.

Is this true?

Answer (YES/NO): NO